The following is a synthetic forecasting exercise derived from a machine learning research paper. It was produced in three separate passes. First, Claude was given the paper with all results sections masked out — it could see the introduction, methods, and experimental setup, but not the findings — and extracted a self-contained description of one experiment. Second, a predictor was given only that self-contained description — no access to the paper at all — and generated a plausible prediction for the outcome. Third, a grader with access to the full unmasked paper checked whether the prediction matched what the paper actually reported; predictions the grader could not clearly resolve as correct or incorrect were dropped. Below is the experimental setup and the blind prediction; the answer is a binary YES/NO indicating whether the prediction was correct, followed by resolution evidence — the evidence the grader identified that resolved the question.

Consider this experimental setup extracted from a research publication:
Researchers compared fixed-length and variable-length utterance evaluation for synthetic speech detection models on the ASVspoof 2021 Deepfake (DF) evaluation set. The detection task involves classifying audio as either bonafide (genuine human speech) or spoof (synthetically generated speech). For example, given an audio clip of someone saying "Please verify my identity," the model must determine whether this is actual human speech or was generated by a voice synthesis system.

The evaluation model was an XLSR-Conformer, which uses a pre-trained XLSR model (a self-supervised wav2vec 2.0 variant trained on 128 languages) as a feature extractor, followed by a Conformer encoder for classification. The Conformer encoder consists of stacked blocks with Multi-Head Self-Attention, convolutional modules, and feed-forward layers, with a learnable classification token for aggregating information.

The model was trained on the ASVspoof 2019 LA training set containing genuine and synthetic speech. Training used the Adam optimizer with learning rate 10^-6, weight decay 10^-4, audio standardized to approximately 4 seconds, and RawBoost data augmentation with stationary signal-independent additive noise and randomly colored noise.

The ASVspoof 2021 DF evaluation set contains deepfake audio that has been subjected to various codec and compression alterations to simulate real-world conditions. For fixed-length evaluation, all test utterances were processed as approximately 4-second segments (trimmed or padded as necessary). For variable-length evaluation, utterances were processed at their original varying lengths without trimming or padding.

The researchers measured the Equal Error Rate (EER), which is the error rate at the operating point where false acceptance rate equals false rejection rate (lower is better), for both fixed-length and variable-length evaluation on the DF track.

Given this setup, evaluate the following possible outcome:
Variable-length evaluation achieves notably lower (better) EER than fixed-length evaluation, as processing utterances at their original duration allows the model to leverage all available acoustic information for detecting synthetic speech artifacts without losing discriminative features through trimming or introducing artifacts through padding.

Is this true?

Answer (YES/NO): NO